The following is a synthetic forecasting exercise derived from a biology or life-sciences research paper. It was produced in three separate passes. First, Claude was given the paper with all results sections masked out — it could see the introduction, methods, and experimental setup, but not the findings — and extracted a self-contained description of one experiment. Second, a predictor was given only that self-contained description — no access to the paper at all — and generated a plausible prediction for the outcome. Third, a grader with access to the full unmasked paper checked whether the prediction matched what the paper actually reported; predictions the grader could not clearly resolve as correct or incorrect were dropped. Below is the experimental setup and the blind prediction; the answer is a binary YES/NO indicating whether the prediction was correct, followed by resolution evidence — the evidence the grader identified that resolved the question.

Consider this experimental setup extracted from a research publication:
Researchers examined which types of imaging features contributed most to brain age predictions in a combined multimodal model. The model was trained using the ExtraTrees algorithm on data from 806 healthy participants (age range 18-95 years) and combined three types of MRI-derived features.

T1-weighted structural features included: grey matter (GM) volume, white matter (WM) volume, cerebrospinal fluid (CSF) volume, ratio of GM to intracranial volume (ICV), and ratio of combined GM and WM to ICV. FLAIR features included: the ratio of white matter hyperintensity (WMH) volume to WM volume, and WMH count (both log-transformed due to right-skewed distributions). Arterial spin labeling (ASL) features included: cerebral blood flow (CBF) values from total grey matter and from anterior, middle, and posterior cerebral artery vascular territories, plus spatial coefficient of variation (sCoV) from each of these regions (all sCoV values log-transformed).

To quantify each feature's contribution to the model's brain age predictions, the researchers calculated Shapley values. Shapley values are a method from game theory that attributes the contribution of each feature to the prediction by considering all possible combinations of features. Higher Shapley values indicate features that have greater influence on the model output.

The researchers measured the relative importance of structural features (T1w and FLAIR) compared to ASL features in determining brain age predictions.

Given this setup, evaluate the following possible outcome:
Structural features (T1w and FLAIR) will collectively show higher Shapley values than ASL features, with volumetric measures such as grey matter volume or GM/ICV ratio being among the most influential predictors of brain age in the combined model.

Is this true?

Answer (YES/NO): YES